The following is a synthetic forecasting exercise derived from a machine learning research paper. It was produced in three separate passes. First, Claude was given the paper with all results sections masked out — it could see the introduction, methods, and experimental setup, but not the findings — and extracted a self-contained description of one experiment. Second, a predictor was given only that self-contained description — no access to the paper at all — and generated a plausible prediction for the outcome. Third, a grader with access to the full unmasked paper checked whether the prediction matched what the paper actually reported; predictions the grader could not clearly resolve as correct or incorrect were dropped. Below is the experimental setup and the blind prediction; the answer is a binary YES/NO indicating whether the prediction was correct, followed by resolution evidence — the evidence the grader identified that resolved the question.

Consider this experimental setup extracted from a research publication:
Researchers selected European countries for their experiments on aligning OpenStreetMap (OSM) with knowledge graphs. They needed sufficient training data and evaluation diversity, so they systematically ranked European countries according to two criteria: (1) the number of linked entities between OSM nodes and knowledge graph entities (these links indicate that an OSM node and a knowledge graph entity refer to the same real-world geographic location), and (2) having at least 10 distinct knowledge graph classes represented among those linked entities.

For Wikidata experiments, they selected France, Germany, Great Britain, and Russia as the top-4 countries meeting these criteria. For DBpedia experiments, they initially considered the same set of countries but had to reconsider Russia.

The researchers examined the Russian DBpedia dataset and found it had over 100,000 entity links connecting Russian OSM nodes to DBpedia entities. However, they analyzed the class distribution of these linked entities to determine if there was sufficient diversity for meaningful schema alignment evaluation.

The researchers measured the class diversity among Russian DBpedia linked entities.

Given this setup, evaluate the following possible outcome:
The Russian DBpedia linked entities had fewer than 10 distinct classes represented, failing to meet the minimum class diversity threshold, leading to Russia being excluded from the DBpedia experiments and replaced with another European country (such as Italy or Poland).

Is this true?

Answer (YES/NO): NO